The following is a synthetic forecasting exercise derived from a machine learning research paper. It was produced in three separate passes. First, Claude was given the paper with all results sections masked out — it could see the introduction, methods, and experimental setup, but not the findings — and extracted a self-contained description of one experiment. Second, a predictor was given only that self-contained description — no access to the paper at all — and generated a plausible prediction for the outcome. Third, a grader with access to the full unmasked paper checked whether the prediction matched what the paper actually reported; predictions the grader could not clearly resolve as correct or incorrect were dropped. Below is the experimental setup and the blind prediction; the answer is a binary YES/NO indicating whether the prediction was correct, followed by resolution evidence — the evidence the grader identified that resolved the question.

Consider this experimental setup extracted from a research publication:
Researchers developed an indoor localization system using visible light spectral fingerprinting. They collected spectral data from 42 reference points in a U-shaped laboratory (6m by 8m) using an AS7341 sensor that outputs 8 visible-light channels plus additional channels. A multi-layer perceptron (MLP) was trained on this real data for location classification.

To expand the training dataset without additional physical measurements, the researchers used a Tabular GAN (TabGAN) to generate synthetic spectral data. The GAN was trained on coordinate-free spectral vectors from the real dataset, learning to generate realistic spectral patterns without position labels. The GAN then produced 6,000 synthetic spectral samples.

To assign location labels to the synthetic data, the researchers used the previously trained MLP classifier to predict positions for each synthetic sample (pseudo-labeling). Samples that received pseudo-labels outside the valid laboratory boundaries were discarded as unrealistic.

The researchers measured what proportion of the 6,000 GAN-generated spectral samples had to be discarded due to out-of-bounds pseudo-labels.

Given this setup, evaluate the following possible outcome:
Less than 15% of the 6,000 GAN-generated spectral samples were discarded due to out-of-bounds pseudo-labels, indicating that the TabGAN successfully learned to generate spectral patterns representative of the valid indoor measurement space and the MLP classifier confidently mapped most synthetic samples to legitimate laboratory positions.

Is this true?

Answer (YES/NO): NO